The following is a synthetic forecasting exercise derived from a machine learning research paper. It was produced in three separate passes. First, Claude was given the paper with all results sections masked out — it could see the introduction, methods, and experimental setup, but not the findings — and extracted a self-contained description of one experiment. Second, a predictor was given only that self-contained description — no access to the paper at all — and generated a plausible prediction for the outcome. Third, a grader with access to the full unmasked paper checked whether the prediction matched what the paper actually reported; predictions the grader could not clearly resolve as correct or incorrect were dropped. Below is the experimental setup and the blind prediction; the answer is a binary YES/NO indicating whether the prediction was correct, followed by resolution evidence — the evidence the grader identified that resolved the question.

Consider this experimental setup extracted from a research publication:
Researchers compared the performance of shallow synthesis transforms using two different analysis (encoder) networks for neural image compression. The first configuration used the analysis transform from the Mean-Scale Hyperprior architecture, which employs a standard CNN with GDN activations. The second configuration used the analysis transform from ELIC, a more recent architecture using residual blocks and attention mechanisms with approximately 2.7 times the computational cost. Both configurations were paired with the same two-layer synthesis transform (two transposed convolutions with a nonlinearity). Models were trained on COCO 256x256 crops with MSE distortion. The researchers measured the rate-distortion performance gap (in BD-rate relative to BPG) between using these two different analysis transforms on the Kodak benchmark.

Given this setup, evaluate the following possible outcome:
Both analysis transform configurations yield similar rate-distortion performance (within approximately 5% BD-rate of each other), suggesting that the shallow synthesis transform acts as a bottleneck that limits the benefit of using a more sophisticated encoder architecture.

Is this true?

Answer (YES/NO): NO